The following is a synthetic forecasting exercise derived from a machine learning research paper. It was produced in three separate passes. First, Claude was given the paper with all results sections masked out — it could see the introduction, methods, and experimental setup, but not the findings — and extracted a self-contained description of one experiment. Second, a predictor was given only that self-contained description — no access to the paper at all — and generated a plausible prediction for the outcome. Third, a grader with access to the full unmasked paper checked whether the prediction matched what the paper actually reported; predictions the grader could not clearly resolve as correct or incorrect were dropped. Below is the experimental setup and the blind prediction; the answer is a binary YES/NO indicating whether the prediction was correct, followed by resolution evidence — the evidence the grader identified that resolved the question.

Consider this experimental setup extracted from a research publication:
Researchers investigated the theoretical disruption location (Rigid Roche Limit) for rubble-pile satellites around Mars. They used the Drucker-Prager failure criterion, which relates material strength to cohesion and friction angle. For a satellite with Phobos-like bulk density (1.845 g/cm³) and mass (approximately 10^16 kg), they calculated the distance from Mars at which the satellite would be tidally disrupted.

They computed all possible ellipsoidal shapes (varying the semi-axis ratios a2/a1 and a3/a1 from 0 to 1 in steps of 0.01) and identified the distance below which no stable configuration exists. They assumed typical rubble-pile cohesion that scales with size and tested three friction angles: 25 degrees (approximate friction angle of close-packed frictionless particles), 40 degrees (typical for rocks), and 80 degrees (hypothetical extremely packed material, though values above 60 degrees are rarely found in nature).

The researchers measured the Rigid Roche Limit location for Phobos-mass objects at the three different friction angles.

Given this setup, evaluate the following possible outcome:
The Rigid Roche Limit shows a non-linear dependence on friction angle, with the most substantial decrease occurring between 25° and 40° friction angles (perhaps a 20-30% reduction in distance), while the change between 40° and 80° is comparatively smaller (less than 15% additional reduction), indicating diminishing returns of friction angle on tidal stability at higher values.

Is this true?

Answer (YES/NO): NO